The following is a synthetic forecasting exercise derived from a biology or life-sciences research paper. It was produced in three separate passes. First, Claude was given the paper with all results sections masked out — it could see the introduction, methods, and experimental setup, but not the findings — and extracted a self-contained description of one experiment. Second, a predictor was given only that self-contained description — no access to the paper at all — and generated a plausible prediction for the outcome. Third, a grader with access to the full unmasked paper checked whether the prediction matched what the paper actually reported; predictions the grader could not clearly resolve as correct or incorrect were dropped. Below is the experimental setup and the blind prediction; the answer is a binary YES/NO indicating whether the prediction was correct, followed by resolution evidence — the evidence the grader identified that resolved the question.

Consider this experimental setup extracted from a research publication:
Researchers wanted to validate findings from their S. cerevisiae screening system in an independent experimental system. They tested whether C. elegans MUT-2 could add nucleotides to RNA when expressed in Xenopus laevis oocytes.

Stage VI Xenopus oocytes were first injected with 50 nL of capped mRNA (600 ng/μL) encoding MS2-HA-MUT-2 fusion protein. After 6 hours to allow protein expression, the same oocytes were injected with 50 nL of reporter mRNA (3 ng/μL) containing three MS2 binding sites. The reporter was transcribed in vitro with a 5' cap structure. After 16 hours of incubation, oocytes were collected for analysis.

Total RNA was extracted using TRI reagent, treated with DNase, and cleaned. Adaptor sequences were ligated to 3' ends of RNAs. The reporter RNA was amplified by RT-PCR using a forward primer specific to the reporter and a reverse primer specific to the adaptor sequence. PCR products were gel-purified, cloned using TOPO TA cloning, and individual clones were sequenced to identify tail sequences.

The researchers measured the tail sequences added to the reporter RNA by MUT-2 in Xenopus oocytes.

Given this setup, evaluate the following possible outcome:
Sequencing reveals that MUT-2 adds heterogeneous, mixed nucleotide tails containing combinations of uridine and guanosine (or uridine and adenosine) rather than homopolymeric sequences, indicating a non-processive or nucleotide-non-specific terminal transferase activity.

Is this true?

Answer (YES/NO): NO